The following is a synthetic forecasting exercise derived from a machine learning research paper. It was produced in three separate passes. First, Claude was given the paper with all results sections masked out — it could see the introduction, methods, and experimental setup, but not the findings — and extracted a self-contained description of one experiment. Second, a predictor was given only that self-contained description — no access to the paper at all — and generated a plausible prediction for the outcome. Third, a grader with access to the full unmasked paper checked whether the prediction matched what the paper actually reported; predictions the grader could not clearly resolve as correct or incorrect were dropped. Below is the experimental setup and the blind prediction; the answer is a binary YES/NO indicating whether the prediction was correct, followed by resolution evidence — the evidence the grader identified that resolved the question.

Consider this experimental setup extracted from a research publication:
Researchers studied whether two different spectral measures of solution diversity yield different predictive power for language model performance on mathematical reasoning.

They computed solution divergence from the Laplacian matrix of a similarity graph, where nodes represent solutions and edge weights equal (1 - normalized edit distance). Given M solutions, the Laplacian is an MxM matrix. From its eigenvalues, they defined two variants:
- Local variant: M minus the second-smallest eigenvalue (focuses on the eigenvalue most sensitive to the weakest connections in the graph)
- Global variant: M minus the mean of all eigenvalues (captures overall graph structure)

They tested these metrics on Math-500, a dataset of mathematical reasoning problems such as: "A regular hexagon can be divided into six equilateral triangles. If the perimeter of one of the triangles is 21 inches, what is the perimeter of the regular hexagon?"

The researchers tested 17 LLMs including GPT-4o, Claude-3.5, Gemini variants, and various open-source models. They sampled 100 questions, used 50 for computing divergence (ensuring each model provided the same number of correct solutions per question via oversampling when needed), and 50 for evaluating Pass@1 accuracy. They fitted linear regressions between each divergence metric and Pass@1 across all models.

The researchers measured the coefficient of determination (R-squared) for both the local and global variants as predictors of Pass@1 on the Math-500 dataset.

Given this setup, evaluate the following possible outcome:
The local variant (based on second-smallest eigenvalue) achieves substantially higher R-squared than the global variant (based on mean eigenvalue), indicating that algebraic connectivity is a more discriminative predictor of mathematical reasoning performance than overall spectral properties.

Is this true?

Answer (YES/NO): NO